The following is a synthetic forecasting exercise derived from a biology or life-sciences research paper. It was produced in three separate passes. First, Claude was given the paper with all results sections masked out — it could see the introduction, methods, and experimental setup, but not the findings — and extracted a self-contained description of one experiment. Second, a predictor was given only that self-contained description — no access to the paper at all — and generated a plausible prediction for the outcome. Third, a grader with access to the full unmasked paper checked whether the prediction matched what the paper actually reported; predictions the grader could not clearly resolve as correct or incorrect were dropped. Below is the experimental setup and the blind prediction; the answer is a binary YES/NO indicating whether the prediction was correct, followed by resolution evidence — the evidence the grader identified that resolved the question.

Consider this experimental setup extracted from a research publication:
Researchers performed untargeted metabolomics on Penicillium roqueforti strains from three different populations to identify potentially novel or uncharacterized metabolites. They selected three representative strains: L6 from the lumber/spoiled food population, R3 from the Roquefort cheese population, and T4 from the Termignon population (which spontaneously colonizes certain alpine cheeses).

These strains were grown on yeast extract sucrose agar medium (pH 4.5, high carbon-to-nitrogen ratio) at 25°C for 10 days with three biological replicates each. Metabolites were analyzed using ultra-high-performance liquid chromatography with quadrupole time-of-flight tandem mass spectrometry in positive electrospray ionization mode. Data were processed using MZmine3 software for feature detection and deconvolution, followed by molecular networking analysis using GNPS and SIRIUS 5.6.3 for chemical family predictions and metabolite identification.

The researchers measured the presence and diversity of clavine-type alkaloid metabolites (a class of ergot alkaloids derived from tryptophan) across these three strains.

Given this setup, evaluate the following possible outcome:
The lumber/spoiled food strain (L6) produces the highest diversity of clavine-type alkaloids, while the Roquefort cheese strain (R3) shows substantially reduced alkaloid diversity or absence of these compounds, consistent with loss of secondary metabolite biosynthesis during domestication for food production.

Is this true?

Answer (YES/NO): NO